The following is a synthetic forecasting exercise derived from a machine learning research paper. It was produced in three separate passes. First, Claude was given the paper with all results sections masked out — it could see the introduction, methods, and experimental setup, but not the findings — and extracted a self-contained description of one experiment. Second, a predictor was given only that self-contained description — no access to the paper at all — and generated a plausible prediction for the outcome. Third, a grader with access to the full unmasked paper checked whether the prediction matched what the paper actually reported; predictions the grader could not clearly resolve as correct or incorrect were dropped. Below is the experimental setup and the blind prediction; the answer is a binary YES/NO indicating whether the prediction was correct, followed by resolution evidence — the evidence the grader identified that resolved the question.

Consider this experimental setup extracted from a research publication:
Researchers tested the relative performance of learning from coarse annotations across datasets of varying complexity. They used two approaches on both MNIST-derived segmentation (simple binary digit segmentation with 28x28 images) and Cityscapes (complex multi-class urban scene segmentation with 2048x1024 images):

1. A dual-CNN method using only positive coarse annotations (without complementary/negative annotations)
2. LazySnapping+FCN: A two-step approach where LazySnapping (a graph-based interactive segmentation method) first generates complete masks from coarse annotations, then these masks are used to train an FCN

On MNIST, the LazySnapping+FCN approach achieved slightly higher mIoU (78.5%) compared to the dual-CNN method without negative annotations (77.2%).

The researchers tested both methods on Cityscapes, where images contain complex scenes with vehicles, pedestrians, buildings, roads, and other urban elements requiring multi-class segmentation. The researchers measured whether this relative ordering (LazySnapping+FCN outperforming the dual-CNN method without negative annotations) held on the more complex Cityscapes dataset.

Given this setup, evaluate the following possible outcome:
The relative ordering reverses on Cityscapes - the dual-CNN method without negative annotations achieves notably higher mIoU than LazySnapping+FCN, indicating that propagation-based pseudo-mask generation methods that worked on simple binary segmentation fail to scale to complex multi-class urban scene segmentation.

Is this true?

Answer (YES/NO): YES